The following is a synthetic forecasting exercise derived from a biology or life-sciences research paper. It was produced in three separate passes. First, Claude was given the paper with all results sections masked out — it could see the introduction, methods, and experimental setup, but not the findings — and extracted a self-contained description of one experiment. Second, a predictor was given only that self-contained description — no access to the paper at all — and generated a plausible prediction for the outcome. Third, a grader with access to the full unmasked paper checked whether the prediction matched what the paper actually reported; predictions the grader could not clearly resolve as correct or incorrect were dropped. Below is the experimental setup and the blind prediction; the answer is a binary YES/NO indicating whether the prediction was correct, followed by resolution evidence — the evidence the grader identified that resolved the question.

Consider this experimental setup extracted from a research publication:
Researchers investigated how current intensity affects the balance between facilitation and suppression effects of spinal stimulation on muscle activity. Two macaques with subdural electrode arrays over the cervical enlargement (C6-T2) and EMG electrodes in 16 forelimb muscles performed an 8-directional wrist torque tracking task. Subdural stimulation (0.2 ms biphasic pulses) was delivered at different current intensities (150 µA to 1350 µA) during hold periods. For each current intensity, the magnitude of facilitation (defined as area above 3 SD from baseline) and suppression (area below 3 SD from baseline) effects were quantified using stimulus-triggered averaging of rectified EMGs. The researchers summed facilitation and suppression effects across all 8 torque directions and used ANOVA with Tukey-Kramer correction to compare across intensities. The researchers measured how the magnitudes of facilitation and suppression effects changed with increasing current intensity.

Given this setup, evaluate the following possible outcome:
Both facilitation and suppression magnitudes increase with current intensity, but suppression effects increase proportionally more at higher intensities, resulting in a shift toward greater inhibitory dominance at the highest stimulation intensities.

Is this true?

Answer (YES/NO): NO